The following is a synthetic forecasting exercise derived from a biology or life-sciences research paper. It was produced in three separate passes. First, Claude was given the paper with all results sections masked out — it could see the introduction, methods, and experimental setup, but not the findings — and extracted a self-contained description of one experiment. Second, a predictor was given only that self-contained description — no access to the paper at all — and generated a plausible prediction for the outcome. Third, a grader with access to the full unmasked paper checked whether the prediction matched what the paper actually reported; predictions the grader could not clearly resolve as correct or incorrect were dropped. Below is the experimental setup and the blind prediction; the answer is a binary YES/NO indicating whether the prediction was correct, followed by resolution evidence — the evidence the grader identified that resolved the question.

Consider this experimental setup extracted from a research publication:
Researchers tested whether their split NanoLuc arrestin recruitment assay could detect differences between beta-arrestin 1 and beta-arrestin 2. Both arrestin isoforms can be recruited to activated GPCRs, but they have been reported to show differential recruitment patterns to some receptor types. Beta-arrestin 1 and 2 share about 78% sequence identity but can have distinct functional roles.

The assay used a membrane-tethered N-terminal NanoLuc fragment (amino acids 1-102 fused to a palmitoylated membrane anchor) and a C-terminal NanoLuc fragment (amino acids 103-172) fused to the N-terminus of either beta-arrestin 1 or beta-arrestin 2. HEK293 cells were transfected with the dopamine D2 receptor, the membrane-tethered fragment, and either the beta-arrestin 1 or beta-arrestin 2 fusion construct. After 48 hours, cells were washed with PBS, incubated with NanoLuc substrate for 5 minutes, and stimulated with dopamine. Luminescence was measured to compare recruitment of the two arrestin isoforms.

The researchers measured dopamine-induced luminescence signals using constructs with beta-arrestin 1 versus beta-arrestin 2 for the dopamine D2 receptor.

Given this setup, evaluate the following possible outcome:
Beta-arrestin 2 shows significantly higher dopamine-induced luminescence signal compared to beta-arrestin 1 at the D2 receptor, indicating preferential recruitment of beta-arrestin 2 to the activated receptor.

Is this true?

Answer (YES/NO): NO